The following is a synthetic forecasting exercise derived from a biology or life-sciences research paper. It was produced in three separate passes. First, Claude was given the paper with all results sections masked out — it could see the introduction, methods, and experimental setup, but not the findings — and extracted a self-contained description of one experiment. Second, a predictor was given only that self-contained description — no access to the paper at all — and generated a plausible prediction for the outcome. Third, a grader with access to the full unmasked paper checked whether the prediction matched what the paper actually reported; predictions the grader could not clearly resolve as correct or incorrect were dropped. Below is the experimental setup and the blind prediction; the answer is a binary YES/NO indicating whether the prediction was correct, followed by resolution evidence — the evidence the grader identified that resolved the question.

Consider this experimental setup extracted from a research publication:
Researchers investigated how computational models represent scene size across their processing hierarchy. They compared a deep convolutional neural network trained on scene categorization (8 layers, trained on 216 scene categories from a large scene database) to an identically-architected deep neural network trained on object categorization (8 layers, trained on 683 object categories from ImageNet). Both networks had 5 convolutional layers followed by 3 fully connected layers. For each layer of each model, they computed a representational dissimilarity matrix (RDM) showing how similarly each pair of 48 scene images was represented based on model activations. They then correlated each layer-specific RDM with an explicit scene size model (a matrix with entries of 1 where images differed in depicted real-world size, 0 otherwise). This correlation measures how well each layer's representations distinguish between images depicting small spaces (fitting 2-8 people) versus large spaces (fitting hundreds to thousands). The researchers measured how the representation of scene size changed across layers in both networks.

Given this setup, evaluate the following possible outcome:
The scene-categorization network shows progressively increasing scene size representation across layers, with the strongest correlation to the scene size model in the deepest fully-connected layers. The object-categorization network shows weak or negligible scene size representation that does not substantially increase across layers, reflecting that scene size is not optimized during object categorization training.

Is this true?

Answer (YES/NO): NO